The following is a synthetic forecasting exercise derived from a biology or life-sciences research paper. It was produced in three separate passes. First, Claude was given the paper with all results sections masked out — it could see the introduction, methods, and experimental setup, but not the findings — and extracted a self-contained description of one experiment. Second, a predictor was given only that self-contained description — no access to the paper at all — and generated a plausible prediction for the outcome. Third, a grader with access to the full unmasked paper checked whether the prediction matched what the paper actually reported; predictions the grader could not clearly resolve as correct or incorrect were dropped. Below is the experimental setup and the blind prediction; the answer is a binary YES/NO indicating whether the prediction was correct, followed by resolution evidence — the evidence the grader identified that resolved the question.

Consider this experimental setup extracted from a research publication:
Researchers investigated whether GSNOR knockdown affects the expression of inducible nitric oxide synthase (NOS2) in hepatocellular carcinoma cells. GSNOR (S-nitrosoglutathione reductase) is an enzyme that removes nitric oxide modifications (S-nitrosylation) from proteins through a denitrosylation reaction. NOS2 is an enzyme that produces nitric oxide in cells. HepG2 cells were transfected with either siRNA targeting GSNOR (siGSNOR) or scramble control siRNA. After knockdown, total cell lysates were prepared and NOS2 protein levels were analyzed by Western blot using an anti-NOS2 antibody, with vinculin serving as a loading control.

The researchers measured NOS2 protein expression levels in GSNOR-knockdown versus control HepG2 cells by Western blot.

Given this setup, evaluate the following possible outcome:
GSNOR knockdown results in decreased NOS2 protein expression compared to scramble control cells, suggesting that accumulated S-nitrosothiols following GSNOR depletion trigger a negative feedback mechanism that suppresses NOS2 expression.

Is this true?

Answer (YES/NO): NO